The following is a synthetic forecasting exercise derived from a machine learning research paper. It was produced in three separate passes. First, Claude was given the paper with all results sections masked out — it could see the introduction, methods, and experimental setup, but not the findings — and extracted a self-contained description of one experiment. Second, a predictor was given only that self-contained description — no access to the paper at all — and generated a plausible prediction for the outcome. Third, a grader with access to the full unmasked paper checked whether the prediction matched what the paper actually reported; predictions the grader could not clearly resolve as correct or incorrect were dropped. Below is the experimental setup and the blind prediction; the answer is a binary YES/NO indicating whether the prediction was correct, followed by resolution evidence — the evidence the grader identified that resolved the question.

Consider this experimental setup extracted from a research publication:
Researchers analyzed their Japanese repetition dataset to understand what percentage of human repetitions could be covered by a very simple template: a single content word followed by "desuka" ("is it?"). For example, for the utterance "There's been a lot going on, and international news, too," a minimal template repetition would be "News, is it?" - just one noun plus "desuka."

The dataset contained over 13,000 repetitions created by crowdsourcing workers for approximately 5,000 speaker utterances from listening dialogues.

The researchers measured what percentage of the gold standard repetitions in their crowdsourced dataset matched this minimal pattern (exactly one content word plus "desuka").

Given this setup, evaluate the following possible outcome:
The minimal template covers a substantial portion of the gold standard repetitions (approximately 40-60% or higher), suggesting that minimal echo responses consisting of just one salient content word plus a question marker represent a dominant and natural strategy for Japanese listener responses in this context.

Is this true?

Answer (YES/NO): NO